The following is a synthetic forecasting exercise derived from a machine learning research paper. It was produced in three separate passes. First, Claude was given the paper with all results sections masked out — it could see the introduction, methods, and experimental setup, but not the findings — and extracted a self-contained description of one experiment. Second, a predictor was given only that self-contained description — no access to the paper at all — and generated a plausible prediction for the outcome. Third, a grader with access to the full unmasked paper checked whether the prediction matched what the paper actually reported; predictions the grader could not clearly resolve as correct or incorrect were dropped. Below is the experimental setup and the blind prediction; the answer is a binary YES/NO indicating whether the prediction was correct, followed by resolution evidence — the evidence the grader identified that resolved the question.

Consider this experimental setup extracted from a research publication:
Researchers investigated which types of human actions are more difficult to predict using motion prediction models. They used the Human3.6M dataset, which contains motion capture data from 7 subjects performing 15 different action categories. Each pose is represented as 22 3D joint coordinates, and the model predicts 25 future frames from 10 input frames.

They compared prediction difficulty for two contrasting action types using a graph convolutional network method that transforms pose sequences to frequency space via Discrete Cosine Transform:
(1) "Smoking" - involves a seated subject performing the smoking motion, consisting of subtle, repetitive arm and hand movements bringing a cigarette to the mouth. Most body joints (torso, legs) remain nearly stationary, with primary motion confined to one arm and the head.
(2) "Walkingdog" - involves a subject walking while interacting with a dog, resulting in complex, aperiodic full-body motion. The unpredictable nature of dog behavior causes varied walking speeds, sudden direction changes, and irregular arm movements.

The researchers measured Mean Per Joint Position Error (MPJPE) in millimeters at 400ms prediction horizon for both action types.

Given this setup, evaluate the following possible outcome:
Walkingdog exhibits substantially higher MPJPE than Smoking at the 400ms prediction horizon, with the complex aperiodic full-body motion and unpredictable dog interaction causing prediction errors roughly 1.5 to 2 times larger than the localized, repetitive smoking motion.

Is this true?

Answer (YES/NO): NO